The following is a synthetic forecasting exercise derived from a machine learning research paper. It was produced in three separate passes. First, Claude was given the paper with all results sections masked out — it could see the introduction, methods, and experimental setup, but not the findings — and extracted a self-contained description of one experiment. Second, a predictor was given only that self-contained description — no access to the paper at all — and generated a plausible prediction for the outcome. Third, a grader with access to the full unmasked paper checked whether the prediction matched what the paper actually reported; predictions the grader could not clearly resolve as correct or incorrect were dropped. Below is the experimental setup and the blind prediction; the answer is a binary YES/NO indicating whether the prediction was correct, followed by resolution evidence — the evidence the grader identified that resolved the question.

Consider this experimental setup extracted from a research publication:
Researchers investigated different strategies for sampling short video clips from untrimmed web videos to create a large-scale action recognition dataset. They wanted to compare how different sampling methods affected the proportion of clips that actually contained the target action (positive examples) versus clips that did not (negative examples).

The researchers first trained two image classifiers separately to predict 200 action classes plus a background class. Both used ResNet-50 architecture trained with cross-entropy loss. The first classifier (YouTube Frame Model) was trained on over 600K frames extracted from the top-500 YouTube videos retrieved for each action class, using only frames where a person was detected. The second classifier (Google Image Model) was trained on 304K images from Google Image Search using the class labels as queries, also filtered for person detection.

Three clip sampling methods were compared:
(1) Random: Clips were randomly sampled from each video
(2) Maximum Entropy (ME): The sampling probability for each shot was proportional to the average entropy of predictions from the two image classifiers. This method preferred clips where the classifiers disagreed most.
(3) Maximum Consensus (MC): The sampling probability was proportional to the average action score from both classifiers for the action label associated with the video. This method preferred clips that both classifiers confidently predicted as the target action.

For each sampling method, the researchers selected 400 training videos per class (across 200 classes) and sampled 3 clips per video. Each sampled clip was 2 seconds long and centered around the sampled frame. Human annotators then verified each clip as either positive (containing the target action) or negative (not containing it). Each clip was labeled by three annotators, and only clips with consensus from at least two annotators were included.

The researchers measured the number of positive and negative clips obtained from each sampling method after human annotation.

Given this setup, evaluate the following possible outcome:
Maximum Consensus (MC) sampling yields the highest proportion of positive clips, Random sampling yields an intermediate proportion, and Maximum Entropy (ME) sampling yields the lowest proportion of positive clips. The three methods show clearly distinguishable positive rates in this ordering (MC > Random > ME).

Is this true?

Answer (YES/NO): YES